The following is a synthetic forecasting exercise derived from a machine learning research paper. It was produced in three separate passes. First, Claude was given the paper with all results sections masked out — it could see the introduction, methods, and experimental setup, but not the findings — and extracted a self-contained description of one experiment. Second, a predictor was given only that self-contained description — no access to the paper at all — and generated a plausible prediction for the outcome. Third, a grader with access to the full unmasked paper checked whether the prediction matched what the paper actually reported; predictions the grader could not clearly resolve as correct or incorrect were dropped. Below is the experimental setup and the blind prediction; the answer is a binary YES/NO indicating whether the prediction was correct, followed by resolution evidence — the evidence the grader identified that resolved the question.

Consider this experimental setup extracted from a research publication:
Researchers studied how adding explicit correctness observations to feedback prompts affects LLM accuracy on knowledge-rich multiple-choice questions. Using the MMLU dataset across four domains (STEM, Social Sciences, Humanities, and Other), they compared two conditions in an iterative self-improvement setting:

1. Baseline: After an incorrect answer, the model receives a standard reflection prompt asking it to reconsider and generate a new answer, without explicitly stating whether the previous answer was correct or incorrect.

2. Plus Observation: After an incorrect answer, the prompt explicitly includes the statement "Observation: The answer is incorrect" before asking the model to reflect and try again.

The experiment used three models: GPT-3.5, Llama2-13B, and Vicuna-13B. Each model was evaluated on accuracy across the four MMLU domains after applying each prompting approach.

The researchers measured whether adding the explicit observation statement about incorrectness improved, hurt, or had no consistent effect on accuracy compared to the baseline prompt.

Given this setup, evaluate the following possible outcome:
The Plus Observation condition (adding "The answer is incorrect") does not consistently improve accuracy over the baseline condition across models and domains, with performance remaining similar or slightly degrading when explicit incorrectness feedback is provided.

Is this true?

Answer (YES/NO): YES